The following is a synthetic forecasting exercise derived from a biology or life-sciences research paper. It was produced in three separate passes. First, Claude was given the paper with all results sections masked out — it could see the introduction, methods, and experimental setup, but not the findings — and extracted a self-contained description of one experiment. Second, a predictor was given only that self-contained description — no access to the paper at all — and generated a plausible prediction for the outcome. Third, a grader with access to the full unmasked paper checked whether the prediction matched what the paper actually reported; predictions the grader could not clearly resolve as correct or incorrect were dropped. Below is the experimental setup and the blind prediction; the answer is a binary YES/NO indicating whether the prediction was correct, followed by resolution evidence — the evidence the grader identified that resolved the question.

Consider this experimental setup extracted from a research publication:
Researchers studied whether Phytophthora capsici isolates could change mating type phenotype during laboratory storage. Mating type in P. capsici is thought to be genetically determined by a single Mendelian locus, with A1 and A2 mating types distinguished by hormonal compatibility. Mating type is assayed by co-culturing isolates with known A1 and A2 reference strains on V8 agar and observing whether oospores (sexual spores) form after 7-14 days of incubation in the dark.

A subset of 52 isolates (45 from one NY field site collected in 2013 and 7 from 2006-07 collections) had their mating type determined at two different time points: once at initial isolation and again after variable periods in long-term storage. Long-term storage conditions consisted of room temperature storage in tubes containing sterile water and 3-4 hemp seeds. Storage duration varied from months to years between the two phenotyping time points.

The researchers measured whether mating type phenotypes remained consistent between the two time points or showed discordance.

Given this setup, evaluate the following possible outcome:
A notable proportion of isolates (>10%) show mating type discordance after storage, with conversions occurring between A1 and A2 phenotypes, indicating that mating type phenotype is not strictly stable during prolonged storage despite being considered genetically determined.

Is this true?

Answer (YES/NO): YES